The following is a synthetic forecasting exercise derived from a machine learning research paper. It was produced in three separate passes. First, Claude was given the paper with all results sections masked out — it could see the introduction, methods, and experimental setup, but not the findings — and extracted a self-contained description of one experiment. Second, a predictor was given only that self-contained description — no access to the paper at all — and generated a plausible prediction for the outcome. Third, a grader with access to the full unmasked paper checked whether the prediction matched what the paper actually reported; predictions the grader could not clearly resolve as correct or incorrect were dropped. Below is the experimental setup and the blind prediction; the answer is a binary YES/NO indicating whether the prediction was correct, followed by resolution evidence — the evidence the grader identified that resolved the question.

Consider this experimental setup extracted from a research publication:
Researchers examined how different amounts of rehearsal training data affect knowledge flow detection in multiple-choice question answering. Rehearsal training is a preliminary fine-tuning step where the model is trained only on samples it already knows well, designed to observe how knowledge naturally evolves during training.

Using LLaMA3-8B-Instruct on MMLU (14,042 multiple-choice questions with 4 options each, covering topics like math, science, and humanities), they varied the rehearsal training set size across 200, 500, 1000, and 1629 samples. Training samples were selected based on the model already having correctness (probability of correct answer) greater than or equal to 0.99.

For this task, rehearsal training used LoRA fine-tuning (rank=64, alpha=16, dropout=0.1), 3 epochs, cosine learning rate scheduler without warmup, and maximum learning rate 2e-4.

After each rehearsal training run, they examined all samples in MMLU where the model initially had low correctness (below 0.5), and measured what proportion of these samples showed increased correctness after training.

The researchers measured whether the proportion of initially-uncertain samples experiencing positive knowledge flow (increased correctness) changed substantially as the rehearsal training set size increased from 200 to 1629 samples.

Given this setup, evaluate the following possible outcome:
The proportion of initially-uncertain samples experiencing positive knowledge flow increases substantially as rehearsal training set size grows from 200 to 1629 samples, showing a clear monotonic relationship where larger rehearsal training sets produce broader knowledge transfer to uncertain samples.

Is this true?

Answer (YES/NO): NO